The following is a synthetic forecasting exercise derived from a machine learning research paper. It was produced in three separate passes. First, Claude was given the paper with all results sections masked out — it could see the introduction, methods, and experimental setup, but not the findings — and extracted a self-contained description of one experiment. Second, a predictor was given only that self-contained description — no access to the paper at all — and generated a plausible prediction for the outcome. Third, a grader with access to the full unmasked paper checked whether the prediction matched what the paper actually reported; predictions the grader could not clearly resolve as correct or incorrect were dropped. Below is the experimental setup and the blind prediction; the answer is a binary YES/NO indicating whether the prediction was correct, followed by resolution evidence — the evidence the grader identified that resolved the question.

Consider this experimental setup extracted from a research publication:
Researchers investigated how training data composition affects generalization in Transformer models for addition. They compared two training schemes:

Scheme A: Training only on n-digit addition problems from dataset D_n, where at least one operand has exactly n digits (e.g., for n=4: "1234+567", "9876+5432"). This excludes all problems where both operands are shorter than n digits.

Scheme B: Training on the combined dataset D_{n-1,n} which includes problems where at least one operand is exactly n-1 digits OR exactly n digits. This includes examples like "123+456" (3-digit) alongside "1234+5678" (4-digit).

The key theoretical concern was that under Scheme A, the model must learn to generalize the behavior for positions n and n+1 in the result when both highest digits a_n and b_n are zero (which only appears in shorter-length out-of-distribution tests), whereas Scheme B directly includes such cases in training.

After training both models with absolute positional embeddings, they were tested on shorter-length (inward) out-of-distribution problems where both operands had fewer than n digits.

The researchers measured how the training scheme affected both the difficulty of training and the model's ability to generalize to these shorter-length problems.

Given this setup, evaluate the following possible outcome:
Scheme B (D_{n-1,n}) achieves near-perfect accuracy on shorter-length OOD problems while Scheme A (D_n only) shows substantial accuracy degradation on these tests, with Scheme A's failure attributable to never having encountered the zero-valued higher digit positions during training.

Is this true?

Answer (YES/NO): NO